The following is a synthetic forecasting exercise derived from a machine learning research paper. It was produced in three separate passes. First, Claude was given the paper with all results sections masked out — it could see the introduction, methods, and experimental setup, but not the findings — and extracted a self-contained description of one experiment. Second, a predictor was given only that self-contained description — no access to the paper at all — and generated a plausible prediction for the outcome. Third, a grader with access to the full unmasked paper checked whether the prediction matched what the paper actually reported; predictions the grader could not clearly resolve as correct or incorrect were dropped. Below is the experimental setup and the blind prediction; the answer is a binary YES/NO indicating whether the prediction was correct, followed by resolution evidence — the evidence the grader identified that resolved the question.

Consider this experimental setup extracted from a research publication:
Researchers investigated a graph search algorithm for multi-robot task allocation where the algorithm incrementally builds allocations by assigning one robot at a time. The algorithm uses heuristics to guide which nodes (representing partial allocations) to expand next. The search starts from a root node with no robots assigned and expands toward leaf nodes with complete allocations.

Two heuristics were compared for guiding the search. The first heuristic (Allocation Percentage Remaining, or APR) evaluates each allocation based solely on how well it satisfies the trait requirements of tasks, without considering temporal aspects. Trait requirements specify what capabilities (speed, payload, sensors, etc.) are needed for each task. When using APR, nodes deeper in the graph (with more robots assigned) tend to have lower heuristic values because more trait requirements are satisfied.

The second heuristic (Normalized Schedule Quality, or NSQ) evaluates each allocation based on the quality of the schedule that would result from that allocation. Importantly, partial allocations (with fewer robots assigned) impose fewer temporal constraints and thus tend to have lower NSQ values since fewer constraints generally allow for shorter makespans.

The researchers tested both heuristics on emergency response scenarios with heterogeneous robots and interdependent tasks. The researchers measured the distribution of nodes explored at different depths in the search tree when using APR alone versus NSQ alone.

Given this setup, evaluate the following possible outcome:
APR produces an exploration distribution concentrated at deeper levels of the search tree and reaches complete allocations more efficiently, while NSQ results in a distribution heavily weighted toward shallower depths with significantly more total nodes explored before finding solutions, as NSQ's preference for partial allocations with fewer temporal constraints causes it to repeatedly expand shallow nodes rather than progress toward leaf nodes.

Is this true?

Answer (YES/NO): YES